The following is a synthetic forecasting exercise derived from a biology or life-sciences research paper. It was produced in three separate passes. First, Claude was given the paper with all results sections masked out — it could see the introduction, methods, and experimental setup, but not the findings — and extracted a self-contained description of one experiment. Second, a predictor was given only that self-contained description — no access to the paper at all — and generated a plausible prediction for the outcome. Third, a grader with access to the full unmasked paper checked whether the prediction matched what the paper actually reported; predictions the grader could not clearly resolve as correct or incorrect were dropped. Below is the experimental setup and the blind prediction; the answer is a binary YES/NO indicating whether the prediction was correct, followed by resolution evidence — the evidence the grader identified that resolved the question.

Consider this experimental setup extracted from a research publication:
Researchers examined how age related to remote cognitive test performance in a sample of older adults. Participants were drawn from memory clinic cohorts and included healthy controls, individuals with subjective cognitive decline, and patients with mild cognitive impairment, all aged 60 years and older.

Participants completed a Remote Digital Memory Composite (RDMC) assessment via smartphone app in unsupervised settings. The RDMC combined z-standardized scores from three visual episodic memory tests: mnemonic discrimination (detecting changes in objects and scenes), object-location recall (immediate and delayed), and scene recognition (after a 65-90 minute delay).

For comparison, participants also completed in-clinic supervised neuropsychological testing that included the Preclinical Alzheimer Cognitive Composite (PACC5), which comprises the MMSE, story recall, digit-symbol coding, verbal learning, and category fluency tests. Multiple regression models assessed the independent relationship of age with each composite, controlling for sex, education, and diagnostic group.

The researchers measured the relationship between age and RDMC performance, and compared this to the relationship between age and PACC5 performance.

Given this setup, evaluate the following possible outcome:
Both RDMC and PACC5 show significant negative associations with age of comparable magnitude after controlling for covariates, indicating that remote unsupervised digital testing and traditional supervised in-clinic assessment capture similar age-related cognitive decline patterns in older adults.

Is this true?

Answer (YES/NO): YES